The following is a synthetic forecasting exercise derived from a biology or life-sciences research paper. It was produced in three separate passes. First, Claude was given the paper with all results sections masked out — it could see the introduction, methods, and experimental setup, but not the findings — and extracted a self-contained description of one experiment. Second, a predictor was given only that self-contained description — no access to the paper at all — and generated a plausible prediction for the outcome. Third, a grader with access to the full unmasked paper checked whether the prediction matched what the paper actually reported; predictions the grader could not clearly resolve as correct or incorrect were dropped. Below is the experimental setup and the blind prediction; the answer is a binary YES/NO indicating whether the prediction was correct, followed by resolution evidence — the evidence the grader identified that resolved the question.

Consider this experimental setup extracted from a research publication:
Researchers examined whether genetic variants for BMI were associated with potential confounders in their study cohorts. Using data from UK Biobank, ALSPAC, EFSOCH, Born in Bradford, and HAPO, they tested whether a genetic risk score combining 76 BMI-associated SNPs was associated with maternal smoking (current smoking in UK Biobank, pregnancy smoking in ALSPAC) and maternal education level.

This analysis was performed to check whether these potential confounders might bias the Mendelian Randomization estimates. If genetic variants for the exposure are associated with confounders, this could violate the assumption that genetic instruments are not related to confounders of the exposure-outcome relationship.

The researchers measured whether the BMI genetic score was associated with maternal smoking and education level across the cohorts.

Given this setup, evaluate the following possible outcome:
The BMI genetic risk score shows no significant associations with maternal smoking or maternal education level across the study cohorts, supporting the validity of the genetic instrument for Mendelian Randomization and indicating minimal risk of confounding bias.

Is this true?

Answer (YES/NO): NO